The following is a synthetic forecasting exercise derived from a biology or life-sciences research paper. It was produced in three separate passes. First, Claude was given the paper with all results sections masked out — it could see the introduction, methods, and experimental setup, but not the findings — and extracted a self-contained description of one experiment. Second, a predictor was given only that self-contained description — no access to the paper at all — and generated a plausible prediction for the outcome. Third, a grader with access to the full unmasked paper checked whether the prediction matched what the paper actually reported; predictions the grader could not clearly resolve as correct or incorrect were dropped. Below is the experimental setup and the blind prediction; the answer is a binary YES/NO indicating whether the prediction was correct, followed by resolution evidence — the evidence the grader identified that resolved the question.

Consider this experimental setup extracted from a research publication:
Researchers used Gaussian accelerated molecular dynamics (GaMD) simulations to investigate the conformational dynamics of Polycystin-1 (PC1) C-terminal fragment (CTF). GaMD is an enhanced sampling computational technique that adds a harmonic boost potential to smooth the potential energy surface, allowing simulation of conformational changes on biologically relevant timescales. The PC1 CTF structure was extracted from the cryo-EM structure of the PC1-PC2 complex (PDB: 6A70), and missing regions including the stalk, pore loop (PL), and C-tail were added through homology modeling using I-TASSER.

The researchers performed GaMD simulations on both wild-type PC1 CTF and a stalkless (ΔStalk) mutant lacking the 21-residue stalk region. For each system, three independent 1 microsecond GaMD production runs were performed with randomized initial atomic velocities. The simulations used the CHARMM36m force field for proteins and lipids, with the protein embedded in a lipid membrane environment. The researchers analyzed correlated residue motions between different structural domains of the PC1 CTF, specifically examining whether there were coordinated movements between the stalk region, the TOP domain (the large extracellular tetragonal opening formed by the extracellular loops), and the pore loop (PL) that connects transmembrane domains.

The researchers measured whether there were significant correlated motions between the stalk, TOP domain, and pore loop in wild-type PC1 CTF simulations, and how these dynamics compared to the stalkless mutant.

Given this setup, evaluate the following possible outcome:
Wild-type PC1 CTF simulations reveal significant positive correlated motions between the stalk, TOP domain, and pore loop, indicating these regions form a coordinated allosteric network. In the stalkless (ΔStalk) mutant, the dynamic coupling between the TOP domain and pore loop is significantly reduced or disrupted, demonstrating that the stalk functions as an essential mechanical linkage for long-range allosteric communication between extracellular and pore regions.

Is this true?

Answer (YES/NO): YES